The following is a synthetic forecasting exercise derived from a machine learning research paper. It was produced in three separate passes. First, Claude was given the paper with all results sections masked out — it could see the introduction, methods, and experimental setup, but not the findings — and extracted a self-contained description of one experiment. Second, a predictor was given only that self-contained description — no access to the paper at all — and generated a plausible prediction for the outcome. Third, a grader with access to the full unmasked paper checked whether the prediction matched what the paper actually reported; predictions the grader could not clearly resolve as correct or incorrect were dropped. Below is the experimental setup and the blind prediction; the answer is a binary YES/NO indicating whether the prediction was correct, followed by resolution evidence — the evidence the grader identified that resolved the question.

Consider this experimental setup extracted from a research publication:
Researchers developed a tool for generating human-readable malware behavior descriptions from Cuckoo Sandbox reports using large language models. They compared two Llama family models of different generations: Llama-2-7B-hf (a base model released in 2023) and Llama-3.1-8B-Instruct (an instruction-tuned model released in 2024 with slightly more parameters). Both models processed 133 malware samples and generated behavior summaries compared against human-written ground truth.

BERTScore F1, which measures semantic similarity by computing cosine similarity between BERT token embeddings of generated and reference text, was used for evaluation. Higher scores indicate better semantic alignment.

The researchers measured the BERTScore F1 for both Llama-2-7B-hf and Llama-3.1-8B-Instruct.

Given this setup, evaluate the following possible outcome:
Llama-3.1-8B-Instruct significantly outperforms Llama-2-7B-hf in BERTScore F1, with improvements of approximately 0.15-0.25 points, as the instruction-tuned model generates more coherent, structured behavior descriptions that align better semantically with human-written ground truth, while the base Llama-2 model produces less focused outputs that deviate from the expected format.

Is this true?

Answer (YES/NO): NO